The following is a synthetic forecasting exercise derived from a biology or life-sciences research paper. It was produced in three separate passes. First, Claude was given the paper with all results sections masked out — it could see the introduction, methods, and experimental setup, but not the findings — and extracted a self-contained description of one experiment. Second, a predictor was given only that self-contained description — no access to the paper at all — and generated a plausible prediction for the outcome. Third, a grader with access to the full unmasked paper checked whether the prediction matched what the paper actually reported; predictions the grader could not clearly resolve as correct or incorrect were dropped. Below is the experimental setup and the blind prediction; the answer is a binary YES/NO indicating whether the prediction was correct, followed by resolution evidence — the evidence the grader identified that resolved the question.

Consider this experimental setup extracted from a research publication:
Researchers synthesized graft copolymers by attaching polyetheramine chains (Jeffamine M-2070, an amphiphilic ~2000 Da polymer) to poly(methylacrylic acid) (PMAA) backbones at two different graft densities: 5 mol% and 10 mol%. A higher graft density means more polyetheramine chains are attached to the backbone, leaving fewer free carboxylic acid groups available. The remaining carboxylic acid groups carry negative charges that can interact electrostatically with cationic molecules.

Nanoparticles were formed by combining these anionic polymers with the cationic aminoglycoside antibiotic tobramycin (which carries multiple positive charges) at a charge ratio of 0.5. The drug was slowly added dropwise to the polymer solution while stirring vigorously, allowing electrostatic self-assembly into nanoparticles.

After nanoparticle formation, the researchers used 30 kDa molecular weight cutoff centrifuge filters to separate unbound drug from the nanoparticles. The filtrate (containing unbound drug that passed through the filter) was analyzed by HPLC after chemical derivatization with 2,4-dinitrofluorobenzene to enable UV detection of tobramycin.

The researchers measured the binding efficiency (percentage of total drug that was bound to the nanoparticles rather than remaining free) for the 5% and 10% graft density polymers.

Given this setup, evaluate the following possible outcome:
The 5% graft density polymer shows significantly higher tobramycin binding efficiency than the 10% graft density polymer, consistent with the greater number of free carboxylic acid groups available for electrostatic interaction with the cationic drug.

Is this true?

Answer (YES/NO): NO